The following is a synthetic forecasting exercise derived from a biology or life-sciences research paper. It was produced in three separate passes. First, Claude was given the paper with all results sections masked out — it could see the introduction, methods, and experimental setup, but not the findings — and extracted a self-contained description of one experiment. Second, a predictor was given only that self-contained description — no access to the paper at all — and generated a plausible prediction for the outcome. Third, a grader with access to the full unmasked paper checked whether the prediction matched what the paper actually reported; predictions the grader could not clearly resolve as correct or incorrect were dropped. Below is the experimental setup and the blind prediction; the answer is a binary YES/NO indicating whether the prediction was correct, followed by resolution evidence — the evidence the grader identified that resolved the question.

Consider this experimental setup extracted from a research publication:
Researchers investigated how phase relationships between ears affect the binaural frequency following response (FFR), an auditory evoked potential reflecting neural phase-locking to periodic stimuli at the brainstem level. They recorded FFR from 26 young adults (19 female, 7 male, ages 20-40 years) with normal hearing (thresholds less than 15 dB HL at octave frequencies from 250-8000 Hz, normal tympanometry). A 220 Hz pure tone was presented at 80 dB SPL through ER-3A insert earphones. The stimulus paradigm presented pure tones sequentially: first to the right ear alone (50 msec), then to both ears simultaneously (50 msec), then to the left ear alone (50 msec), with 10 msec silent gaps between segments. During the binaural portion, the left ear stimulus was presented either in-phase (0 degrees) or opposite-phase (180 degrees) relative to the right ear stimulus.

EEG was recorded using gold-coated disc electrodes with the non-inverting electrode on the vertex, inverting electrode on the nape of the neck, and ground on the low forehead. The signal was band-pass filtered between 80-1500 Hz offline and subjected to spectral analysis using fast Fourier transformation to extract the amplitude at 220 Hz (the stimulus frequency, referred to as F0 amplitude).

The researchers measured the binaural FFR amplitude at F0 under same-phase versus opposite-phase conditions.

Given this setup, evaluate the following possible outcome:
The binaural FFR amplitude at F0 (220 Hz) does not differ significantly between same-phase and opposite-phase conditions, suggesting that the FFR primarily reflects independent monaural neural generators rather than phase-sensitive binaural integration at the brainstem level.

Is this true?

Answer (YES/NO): NO